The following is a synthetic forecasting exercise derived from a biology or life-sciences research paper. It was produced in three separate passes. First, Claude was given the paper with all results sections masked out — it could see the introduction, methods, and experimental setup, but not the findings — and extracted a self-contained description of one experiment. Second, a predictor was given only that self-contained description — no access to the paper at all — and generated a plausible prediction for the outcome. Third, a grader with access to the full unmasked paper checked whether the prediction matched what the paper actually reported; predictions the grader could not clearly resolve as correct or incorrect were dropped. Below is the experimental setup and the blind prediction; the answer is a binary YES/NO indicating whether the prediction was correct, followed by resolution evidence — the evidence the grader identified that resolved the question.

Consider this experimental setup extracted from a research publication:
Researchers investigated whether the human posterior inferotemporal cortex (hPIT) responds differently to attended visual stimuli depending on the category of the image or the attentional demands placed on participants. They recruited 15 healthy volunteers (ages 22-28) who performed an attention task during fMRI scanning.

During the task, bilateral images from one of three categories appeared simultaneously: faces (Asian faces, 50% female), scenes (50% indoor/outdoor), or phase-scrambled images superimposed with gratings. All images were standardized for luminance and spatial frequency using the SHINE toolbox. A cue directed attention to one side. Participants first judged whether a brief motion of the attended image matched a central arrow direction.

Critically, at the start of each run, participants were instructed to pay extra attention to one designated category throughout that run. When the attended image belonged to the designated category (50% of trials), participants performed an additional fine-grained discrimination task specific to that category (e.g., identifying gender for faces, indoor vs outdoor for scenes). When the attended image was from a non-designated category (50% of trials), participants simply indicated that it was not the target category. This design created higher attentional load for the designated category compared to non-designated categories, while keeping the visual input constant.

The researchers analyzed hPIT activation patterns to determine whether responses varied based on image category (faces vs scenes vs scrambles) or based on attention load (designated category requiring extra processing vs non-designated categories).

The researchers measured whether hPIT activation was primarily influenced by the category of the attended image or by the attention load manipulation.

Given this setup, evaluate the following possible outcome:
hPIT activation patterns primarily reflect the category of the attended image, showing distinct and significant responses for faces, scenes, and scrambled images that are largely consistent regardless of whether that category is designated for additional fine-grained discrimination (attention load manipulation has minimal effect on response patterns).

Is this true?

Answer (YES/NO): NO